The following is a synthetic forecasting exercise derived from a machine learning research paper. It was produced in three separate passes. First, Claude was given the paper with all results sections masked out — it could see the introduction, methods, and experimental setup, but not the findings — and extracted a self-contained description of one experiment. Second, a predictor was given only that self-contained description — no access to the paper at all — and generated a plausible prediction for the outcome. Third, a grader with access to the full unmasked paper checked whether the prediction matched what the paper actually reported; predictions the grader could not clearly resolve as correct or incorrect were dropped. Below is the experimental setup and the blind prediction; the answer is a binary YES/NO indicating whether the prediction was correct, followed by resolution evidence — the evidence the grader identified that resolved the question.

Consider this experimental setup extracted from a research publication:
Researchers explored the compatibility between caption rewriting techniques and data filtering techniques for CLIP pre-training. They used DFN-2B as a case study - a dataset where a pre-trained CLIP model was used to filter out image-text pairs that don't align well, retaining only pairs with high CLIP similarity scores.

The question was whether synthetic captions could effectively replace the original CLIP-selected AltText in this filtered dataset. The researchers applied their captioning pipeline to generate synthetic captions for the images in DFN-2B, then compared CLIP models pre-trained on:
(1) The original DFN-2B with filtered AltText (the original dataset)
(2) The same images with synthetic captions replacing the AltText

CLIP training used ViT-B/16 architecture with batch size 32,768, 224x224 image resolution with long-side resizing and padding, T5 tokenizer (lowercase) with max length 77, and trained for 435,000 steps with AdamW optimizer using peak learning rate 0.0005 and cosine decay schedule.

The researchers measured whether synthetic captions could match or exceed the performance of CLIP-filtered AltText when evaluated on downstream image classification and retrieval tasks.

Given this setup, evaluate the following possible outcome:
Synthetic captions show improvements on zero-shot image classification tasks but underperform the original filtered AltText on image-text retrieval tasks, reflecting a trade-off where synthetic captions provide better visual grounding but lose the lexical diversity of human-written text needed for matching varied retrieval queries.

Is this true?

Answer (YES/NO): NO